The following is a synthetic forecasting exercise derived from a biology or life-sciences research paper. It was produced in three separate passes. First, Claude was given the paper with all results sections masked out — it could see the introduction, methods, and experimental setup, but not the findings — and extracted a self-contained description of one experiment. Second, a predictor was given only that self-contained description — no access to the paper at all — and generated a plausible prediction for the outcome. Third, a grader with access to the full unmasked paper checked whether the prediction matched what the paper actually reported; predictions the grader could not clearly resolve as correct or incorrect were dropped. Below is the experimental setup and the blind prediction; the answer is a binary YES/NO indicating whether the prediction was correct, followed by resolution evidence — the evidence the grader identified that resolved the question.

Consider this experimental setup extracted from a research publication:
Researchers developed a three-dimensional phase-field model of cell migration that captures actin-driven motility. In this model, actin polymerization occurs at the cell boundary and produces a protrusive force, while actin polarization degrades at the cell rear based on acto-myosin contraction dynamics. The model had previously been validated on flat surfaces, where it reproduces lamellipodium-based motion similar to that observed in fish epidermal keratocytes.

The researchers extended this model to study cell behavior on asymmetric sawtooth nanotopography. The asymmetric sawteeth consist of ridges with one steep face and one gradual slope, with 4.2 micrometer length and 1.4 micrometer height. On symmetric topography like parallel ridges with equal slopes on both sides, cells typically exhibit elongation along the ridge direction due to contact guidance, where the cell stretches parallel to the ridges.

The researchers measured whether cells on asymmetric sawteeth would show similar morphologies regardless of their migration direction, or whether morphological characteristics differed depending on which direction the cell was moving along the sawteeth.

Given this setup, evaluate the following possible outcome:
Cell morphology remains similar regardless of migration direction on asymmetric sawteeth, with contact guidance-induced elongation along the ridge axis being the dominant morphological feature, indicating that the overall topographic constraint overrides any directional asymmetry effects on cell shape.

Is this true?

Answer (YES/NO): NO